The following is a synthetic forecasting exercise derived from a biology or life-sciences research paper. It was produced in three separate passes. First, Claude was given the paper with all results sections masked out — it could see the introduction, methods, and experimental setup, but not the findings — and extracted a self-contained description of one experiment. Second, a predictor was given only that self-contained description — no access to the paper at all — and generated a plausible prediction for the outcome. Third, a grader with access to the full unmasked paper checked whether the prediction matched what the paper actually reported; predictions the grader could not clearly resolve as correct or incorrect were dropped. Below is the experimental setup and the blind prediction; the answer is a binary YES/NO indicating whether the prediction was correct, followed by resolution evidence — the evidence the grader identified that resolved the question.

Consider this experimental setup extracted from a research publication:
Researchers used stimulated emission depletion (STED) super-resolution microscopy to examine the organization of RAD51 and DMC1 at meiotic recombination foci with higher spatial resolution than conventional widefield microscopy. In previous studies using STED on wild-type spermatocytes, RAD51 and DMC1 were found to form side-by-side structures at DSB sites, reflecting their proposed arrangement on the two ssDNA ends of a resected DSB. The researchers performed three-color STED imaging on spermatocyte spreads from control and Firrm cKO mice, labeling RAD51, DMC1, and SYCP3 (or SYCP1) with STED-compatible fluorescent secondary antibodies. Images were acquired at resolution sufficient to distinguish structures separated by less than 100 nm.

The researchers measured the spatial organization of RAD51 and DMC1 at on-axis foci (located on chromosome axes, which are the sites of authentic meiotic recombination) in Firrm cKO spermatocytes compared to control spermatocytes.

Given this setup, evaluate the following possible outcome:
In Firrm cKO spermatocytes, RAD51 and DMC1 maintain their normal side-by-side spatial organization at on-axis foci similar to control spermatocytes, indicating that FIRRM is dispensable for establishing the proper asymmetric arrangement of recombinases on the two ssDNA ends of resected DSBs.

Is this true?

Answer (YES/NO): NO